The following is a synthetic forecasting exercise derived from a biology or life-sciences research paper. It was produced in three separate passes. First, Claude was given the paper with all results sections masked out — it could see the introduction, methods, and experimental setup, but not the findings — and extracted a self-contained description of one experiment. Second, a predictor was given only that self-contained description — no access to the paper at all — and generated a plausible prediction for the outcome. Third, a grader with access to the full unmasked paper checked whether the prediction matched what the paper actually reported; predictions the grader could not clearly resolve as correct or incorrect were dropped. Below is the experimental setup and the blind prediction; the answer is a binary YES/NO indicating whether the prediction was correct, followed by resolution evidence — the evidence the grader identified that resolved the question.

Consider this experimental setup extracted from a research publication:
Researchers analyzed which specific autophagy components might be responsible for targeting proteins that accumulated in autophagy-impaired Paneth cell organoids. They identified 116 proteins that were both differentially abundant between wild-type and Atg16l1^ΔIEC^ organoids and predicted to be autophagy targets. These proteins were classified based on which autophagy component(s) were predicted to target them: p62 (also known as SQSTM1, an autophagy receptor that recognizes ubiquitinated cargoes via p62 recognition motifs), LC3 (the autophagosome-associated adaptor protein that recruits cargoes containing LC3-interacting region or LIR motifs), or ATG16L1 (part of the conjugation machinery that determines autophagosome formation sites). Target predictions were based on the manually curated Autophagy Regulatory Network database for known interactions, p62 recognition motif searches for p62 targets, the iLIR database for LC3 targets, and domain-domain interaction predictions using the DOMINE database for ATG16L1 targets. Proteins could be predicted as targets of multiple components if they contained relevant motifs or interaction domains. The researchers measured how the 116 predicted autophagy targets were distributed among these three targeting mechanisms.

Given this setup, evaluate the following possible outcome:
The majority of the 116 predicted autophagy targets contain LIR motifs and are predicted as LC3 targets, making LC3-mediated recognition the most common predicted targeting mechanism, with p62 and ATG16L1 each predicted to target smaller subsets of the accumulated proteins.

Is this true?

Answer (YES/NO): YES